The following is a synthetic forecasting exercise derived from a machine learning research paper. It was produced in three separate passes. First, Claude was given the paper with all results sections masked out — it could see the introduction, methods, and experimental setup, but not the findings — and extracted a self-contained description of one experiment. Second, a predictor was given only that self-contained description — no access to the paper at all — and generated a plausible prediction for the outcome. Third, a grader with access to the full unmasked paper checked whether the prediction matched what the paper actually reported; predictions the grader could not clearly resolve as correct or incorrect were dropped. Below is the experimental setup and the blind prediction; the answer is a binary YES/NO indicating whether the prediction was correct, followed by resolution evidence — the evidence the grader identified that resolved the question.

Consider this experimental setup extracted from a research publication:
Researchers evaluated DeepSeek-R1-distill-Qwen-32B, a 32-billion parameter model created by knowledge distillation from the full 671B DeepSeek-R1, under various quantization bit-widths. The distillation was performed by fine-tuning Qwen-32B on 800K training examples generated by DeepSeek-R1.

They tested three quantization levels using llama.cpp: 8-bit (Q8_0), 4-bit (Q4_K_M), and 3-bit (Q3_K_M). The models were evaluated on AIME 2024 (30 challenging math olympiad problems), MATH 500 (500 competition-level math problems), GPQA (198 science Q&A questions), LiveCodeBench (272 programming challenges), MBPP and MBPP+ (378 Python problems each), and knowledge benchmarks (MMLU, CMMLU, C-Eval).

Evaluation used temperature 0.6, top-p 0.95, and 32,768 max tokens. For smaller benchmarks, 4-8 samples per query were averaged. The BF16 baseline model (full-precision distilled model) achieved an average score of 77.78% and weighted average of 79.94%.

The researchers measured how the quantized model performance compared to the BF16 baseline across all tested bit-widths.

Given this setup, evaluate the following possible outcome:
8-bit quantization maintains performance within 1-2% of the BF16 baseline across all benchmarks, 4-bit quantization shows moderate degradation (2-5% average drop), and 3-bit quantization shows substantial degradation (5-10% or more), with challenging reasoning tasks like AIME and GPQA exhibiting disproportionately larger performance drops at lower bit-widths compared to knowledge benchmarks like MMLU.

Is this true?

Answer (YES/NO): NO